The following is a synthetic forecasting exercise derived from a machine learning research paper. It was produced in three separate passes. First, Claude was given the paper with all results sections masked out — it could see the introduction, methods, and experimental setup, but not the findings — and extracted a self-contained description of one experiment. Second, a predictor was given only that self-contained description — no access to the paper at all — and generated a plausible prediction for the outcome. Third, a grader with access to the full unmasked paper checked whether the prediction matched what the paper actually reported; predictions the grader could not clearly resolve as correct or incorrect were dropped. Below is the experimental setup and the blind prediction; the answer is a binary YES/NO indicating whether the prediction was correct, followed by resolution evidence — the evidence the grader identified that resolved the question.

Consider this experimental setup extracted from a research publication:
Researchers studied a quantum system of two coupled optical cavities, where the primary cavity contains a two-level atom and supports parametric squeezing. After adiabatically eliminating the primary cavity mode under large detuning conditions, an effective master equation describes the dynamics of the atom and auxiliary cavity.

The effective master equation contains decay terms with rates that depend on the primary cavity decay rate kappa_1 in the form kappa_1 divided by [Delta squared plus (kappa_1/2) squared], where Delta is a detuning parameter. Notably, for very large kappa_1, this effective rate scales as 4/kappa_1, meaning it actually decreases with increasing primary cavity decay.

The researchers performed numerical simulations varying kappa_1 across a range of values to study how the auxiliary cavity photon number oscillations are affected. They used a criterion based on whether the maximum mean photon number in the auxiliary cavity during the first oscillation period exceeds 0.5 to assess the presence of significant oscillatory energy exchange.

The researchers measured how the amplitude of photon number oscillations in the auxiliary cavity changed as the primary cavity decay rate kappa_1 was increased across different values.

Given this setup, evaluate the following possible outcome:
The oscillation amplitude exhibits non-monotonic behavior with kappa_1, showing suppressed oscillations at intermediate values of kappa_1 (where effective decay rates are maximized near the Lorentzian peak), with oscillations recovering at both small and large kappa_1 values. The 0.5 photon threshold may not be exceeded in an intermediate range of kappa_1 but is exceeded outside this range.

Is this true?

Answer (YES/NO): NO